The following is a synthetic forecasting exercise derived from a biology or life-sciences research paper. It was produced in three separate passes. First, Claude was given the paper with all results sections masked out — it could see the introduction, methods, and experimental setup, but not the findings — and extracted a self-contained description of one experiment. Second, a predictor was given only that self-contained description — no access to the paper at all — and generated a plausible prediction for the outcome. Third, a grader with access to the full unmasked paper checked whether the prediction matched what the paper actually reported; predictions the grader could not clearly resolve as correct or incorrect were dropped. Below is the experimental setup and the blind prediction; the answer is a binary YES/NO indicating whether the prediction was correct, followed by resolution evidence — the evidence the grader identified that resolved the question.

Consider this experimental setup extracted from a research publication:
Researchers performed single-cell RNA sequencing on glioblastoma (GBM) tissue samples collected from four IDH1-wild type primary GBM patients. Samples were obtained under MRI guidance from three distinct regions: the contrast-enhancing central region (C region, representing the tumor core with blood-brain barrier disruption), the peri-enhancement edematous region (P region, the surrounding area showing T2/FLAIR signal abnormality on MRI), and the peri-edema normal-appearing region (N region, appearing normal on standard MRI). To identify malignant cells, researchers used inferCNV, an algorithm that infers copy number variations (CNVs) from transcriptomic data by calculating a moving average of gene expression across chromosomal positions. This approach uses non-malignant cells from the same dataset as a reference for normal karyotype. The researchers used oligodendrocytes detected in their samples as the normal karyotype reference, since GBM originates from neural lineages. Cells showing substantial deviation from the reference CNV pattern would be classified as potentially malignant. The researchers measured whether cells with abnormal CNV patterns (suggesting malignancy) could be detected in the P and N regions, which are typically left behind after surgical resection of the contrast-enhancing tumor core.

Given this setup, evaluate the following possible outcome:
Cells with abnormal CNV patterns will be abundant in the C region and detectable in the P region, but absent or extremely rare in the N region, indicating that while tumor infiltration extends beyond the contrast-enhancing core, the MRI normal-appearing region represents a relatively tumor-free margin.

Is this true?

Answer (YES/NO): NO